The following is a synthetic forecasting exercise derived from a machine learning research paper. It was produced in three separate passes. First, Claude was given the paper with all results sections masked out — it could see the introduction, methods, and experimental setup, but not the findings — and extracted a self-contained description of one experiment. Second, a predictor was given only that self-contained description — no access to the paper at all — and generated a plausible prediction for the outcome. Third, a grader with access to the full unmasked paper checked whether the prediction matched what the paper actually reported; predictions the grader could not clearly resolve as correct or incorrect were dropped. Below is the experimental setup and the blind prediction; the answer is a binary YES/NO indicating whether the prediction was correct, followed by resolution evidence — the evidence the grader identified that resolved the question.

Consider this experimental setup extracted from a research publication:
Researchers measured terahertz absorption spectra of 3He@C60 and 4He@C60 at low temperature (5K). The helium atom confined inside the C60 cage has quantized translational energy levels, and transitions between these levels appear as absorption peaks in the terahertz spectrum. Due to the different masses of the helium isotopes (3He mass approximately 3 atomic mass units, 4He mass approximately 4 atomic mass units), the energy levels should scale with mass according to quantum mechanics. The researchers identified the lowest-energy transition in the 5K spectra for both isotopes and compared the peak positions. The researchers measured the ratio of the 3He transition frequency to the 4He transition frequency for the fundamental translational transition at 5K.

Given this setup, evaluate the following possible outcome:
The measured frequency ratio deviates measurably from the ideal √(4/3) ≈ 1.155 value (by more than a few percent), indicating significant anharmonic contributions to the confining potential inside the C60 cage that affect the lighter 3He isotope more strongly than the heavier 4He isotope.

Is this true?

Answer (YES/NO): NO